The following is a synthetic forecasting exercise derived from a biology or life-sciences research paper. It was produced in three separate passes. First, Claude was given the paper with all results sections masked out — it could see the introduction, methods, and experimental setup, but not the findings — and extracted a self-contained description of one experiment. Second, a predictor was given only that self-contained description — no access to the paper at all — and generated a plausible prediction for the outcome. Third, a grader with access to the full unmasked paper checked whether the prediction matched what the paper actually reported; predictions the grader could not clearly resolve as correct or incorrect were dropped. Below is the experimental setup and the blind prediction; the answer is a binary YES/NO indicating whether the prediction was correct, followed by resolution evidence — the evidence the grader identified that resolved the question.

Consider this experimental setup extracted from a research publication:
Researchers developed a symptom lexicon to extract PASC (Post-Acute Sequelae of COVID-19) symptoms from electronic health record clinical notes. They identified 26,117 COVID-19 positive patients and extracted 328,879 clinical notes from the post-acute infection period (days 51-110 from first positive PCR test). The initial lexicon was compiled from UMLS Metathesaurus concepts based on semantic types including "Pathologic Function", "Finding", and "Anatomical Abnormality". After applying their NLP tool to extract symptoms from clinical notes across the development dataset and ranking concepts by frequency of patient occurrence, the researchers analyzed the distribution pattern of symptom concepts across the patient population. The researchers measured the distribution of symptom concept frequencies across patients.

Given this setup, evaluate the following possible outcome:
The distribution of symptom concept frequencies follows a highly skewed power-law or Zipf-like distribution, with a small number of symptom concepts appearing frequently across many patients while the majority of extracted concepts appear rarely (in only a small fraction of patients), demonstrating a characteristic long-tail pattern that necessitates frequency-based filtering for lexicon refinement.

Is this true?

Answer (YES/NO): YES